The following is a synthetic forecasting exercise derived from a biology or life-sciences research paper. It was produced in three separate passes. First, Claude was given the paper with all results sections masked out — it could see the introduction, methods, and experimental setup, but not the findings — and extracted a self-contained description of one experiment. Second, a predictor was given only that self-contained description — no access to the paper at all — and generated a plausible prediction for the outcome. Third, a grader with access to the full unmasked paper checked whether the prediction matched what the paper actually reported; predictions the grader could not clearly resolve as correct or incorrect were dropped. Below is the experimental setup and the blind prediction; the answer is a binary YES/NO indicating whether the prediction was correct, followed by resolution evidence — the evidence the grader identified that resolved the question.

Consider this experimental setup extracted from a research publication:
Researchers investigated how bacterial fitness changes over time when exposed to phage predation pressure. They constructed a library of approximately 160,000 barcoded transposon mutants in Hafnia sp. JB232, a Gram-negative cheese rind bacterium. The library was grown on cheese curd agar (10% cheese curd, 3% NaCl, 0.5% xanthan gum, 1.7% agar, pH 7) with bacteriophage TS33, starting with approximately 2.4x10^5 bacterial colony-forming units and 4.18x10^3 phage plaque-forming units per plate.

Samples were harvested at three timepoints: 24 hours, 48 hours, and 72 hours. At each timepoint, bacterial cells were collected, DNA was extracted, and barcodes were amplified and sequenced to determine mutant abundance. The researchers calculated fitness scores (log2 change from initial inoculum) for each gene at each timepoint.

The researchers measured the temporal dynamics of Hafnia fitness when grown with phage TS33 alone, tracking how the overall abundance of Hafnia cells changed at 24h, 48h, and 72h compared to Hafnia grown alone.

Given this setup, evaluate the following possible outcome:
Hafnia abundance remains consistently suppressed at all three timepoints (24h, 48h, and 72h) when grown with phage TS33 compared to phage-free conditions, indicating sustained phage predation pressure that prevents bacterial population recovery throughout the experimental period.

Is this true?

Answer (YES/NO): NO